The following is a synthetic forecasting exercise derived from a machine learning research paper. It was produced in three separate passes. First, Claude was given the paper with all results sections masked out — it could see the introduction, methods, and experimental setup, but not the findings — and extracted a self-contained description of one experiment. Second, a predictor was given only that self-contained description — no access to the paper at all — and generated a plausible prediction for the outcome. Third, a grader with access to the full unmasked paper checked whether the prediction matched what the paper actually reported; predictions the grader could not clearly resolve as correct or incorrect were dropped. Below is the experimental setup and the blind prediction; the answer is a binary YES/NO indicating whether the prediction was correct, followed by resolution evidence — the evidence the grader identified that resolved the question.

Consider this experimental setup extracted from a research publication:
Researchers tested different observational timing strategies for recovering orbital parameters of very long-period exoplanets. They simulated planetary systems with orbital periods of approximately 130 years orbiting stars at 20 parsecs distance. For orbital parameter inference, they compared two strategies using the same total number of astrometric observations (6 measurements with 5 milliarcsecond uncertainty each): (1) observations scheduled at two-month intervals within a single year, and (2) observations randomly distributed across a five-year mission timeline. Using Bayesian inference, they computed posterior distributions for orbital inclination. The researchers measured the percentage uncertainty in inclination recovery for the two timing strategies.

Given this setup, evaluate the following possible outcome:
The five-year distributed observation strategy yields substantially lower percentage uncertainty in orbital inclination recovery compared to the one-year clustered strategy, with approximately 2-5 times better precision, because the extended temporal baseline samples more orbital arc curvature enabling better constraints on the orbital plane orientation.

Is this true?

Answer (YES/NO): NO